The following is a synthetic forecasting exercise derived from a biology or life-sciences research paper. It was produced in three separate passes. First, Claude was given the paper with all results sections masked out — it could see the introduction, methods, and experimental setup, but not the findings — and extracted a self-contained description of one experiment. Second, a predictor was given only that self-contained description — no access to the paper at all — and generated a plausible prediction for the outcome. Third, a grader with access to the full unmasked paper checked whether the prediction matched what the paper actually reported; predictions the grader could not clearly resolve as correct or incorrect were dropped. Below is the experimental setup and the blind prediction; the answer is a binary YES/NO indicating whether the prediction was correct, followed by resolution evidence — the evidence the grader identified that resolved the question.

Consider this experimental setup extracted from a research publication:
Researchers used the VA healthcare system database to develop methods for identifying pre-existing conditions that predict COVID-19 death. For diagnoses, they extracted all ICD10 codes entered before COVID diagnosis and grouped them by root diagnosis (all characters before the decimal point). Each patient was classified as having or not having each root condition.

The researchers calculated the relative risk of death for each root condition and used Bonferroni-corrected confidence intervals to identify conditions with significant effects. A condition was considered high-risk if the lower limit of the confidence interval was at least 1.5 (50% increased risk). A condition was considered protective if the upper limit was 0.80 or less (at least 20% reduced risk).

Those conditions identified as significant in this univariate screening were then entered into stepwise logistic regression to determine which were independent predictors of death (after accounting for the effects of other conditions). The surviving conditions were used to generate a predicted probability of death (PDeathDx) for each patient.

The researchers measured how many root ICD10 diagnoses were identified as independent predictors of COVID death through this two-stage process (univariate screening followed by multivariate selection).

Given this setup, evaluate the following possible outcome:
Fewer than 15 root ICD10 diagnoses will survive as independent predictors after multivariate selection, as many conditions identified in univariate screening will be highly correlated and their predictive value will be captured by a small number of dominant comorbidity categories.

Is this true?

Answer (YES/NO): NO